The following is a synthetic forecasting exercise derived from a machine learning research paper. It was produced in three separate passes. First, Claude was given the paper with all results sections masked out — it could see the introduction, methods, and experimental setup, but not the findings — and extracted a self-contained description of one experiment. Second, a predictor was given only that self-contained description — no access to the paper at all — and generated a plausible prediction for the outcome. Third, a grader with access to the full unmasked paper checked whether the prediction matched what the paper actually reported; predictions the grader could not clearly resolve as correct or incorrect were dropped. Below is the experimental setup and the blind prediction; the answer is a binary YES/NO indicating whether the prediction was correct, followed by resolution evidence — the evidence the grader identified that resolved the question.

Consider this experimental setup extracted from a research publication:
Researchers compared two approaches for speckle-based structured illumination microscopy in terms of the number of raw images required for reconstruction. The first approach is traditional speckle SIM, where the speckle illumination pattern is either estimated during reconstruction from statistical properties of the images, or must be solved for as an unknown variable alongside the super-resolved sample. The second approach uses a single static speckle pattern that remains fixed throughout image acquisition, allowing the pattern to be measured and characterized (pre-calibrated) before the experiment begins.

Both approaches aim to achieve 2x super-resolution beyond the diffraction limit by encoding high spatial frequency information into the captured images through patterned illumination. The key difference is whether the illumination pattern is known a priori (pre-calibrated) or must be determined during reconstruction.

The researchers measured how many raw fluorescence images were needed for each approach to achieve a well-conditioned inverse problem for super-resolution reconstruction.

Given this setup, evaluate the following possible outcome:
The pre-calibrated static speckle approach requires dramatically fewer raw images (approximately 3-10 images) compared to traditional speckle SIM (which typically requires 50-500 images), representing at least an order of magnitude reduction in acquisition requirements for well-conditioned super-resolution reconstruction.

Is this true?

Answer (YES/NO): NO